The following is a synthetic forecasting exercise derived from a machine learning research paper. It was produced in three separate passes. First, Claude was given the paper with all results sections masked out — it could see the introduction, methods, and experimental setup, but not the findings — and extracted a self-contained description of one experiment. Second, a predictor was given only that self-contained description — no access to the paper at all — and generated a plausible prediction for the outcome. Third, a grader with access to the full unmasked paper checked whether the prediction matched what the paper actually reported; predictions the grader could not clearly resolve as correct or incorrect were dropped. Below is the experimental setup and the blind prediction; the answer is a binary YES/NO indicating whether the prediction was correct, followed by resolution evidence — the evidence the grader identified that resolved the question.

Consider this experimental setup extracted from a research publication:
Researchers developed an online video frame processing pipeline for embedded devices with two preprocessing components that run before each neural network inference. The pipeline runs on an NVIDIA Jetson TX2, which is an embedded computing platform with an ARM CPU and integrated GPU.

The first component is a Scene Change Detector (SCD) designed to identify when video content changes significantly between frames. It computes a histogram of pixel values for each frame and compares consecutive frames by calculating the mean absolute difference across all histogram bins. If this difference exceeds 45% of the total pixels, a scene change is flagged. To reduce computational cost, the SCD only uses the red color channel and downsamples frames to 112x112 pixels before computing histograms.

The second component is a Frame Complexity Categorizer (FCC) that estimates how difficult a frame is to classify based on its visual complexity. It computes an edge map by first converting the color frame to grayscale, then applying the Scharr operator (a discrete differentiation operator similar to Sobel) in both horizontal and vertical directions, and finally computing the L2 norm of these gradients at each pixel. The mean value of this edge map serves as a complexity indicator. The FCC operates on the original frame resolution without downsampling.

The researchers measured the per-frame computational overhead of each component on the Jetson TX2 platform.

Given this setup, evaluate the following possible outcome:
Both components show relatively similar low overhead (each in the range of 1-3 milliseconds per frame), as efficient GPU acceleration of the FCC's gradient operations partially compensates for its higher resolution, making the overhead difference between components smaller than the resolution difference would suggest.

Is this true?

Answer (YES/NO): NO